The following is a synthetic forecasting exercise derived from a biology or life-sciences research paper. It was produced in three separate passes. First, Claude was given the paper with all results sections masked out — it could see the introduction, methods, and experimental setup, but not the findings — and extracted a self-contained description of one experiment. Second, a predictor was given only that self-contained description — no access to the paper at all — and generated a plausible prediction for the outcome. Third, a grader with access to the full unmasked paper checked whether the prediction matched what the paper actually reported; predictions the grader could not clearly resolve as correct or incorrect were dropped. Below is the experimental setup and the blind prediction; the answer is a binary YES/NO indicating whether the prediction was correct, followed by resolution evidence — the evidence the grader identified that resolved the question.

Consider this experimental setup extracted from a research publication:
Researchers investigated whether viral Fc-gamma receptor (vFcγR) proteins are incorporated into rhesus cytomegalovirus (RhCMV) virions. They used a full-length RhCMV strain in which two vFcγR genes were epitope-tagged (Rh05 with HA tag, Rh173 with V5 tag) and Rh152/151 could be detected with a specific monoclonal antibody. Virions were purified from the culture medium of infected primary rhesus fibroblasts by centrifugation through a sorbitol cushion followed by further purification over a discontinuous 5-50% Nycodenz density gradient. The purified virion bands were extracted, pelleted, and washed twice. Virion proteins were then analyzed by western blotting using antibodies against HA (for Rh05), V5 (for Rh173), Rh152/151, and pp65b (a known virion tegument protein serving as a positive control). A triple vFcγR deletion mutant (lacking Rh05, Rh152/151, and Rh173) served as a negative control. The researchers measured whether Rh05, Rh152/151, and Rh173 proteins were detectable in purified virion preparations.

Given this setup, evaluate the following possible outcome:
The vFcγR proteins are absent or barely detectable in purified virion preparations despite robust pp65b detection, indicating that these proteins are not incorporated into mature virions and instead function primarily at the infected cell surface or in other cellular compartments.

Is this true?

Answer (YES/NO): NO